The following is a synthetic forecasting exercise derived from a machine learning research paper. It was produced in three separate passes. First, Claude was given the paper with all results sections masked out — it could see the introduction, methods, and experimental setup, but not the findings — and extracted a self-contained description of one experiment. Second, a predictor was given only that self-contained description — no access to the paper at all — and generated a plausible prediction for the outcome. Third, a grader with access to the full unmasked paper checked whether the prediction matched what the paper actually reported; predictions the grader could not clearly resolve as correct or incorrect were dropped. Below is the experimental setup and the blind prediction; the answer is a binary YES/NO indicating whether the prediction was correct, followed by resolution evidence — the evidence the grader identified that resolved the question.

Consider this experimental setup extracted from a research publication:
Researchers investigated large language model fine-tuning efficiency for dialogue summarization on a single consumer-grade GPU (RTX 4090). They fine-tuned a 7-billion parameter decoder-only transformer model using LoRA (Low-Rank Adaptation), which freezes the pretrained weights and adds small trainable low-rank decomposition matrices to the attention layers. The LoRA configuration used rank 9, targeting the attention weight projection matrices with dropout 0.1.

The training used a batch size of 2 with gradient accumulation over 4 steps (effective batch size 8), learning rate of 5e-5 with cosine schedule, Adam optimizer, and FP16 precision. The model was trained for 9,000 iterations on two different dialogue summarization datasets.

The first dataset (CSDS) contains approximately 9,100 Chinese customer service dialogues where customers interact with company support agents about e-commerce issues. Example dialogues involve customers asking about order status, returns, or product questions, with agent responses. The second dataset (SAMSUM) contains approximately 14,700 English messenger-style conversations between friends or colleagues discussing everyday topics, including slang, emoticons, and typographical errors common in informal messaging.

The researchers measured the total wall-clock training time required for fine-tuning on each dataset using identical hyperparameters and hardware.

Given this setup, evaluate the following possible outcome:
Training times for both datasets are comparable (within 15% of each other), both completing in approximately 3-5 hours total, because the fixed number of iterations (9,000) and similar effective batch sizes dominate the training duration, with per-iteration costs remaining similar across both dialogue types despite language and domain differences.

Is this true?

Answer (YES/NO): NO